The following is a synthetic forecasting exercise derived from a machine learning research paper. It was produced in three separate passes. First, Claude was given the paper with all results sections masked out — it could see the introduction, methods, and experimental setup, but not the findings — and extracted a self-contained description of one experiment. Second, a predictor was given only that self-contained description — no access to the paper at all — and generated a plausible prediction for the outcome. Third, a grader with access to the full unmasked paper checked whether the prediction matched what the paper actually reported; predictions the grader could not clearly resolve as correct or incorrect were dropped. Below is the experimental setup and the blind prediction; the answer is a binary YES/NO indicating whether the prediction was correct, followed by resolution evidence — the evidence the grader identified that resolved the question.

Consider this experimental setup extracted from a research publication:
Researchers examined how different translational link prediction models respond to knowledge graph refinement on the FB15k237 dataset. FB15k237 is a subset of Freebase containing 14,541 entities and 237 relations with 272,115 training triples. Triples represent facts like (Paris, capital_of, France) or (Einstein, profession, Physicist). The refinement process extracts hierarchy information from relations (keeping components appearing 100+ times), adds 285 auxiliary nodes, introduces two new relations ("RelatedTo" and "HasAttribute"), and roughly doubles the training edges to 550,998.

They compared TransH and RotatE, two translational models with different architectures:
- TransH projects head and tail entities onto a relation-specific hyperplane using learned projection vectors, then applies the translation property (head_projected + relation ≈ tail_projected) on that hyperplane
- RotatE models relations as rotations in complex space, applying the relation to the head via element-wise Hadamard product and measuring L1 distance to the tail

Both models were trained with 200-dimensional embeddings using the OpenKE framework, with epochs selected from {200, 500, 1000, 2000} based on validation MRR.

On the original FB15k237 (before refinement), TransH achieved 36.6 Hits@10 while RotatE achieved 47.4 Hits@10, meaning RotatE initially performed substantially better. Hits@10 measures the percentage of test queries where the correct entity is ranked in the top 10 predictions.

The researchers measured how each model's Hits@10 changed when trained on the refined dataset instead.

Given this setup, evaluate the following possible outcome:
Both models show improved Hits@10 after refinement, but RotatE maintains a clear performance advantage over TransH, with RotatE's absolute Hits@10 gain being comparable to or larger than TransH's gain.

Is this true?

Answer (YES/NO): NO